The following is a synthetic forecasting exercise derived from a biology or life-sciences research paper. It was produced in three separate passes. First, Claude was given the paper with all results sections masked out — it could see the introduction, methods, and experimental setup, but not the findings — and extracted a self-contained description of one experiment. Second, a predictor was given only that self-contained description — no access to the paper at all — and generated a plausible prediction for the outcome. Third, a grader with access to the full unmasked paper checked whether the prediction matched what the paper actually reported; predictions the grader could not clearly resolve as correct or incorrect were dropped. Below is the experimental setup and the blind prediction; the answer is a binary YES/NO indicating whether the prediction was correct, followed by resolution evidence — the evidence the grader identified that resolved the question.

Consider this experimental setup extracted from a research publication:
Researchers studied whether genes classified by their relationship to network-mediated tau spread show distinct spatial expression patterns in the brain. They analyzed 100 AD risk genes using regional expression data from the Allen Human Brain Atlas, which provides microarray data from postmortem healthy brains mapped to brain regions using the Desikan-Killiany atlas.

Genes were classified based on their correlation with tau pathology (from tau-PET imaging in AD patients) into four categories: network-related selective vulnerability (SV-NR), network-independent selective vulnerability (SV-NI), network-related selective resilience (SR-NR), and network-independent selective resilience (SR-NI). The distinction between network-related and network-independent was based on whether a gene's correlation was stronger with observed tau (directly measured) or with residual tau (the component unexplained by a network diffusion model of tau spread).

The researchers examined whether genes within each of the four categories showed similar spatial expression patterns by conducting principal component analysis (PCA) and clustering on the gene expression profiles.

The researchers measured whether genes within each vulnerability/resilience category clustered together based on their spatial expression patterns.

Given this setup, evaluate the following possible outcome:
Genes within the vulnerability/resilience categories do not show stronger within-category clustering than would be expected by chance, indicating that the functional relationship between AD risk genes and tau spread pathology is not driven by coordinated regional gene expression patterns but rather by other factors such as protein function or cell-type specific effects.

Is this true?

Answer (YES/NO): NO